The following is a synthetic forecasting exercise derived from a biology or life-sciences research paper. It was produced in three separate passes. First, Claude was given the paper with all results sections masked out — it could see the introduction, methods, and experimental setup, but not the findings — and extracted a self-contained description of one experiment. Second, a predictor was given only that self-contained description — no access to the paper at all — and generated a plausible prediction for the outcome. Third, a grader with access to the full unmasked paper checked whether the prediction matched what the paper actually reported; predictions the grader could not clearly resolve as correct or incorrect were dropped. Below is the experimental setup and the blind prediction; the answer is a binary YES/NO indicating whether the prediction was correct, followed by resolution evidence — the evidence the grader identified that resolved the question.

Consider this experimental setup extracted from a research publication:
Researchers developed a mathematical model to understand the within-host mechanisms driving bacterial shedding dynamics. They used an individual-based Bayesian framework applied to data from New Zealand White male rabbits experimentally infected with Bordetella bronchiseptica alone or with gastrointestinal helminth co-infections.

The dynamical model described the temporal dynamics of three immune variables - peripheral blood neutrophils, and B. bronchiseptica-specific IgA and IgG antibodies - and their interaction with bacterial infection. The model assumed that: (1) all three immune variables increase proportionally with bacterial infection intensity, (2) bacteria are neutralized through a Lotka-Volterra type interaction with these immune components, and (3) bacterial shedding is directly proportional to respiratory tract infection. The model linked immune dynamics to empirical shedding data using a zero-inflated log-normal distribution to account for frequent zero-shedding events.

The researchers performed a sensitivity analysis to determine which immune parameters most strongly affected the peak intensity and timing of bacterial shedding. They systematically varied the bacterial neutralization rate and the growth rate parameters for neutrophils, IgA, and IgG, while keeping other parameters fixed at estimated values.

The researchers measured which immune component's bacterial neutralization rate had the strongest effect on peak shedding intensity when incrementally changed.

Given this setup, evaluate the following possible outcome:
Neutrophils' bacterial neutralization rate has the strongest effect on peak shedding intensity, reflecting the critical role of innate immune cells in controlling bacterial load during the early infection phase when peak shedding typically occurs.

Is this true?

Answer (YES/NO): NO